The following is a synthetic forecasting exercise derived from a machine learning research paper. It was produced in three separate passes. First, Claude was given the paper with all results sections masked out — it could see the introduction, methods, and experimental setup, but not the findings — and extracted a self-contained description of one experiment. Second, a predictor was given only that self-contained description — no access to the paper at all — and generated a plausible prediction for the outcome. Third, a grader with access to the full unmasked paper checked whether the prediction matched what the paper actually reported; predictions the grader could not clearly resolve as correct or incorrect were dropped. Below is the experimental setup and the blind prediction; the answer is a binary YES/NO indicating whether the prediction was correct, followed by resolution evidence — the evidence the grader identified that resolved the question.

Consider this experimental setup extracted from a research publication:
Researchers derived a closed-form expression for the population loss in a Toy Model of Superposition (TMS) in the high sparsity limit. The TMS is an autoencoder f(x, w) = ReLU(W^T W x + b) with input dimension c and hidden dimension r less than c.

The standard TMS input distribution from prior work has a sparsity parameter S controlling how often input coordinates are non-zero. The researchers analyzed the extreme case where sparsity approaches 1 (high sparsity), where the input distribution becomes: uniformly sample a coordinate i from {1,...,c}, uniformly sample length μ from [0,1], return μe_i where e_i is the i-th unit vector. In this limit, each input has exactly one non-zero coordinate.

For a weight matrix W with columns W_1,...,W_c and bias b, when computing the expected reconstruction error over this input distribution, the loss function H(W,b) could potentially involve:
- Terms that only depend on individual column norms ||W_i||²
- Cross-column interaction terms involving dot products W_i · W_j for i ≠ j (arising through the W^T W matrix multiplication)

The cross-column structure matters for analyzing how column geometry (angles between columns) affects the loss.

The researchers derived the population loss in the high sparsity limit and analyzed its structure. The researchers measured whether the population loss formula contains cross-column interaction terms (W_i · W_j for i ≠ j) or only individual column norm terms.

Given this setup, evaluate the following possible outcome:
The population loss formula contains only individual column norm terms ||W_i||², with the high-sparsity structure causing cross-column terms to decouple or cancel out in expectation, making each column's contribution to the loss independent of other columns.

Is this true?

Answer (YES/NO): NO